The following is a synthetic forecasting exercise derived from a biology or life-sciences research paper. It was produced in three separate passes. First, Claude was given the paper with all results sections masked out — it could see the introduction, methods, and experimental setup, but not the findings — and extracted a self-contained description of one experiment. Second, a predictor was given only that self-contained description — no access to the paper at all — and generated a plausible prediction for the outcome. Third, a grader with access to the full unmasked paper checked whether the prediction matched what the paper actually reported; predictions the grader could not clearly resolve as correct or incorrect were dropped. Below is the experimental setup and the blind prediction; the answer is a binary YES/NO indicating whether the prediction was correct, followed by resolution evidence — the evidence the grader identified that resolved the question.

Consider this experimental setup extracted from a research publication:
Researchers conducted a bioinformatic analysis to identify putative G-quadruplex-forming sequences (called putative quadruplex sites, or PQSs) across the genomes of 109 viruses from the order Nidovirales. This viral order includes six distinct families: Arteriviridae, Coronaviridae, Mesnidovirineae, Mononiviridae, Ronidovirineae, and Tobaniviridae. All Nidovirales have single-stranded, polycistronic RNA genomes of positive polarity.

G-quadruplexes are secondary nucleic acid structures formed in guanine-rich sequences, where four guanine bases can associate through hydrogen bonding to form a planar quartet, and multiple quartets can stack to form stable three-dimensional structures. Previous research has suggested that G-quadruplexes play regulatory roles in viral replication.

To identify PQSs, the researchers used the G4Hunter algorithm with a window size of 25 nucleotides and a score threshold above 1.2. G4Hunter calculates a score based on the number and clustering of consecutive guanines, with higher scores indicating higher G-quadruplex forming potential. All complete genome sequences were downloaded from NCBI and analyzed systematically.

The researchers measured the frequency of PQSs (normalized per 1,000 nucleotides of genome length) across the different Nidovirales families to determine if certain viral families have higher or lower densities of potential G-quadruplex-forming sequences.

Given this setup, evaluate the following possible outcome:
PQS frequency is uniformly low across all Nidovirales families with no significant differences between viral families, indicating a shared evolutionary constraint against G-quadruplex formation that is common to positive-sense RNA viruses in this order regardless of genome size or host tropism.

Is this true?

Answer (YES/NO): NO